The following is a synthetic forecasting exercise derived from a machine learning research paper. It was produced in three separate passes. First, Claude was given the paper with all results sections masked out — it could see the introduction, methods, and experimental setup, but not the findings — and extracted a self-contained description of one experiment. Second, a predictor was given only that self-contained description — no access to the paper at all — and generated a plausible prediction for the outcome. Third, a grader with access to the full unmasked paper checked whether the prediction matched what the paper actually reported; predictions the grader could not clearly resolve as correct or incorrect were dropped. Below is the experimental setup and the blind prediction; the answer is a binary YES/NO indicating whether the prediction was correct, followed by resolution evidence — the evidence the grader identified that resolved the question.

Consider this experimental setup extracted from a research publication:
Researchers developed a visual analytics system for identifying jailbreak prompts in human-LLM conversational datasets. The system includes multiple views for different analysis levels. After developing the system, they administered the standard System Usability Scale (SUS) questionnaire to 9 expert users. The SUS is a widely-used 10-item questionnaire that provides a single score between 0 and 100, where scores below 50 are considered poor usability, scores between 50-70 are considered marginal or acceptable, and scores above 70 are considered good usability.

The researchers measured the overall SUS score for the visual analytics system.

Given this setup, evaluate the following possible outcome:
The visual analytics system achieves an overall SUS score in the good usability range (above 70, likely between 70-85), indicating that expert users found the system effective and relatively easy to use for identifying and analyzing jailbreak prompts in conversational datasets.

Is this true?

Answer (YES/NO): NO